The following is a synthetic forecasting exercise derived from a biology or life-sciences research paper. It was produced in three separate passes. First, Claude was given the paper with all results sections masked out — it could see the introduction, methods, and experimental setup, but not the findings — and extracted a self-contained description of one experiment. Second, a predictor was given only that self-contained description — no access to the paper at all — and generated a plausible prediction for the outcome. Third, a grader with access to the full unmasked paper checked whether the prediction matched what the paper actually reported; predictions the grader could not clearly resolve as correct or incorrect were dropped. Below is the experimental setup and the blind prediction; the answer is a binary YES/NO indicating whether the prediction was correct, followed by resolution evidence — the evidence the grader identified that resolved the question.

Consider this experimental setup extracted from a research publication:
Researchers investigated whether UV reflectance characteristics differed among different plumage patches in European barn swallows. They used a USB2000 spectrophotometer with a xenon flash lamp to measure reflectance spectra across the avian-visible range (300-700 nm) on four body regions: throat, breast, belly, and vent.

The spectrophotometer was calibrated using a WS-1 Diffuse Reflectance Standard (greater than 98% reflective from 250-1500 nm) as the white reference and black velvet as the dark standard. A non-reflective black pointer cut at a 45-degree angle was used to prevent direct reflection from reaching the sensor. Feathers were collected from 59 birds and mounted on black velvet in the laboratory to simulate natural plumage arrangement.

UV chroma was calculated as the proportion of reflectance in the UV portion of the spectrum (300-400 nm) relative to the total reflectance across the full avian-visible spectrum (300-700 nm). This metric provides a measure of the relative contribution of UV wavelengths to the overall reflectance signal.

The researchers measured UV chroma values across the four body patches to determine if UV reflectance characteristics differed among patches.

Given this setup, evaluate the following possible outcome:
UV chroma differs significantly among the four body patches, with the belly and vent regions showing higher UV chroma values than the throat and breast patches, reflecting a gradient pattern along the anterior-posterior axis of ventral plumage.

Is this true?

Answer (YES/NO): NO